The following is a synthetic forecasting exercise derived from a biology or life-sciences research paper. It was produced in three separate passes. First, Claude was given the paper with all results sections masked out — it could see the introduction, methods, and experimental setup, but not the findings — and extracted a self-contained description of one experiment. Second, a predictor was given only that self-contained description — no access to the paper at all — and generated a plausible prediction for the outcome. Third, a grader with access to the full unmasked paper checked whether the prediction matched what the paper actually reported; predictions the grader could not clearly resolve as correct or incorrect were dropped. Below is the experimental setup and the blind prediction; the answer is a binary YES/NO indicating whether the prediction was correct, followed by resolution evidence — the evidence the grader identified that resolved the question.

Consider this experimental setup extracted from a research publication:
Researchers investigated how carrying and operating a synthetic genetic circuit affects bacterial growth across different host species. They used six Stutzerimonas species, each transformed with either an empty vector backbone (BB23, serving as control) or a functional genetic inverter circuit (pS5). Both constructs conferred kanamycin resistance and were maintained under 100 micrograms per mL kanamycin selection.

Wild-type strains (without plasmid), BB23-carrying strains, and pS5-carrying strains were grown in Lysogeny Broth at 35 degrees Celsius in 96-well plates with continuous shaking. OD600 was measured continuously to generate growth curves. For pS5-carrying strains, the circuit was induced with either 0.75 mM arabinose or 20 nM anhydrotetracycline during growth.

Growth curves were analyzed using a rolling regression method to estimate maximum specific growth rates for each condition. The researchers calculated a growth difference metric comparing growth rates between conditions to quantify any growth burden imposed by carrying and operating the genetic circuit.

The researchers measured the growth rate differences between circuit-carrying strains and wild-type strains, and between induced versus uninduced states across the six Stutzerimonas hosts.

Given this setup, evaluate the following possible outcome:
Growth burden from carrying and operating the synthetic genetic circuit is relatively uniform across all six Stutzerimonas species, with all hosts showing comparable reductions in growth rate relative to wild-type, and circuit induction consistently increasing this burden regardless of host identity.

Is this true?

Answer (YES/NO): NO